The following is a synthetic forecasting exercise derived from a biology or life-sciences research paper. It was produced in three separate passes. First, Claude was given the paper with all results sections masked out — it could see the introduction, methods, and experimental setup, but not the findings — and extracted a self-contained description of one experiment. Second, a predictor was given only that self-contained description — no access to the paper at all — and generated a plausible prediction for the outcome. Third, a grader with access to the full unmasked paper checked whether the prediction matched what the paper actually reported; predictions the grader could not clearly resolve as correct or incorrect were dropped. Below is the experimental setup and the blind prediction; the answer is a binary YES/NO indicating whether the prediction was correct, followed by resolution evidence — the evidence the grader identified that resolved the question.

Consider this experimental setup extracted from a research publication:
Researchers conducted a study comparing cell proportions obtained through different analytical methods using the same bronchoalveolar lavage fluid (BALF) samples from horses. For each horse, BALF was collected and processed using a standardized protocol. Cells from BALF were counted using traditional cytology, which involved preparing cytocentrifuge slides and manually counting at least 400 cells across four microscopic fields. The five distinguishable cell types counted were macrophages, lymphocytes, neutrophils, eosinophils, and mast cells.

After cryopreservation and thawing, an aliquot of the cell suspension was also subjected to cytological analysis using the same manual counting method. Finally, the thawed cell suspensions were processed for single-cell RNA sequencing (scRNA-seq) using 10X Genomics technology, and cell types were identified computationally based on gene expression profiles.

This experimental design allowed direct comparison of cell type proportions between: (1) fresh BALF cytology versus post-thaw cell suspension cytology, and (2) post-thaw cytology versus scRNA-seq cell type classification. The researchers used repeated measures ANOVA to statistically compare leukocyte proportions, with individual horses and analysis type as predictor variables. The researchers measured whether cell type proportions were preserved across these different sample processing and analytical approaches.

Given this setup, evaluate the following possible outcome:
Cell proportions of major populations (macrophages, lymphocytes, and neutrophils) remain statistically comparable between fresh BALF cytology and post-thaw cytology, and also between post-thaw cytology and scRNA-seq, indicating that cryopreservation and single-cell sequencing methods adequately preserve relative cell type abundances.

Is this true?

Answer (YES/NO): YES